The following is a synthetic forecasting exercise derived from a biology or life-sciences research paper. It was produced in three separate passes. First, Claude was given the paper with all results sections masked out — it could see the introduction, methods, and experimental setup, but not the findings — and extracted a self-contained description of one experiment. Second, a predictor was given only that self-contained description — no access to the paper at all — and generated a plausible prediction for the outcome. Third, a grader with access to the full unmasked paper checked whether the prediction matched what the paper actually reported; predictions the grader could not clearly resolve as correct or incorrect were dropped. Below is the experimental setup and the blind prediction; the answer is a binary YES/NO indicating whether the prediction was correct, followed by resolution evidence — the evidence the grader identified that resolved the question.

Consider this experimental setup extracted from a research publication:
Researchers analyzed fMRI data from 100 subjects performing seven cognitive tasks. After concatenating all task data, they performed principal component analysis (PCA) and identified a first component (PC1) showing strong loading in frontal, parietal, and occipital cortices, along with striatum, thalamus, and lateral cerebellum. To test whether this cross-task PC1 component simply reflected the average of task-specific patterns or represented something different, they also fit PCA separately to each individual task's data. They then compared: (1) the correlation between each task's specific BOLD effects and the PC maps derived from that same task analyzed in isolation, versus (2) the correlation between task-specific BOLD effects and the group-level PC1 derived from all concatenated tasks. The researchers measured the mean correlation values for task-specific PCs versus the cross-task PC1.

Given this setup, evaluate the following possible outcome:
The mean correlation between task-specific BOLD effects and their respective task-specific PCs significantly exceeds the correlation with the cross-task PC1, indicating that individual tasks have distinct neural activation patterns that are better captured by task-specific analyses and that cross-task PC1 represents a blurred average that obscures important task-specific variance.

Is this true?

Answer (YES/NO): NO